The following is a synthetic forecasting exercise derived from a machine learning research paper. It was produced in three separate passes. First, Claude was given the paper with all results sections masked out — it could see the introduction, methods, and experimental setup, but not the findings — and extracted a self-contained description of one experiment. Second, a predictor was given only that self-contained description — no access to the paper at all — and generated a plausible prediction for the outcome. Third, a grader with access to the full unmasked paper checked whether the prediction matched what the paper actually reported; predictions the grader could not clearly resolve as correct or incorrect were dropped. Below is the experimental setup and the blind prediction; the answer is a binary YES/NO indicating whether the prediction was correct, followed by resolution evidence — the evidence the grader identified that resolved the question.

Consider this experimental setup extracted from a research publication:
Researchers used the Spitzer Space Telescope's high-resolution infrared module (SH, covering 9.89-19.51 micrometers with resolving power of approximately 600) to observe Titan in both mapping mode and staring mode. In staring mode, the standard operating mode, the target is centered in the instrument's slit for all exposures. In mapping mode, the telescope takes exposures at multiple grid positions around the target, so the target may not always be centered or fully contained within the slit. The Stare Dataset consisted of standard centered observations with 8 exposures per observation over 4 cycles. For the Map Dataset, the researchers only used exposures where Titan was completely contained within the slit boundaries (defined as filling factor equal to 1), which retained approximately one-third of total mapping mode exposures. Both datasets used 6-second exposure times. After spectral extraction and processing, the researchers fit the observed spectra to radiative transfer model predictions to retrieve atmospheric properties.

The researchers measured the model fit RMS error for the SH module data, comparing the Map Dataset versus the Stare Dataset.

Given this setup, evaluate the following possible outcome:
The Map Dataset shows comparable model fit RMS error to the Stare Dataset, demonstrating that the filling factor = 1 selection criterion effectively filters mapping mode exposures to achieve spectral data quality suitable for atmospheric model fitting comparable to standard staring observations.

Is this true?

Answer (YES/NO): NO